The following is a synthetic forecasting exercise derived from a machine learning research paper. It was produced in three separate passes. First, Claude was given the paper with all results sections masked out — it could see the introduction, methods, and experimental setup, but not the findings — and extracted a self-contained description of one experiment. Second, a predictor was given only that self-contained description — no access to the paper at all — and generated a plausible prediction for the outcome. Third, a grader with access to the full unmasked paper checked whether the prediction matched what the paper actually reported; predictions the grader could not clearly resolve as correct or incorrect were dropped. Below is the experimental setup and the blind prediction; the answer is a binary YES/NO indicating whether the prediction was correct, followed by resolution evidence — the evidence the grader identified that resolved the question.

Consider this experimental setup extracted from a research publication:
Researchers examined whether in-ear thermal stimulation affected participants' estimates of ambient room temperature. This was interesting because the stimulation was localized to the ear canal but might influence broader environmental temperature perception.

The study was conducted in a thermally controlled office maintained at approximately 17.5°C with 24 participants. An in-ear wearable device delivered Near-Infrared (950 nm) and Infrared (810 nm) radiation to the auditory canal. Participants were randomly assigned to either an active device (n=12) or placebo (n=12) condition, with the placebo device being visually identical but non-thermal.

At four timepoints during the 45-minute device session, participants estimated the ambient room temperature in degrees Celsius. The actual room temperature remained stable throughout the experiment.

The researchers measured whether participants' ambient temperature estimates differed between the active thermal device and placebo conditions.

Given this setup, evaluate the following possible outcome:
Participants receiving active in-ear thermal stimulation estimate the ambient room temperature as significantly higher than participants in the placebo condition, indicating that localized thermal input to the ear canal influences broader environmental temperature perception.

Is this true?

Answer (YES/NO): YES